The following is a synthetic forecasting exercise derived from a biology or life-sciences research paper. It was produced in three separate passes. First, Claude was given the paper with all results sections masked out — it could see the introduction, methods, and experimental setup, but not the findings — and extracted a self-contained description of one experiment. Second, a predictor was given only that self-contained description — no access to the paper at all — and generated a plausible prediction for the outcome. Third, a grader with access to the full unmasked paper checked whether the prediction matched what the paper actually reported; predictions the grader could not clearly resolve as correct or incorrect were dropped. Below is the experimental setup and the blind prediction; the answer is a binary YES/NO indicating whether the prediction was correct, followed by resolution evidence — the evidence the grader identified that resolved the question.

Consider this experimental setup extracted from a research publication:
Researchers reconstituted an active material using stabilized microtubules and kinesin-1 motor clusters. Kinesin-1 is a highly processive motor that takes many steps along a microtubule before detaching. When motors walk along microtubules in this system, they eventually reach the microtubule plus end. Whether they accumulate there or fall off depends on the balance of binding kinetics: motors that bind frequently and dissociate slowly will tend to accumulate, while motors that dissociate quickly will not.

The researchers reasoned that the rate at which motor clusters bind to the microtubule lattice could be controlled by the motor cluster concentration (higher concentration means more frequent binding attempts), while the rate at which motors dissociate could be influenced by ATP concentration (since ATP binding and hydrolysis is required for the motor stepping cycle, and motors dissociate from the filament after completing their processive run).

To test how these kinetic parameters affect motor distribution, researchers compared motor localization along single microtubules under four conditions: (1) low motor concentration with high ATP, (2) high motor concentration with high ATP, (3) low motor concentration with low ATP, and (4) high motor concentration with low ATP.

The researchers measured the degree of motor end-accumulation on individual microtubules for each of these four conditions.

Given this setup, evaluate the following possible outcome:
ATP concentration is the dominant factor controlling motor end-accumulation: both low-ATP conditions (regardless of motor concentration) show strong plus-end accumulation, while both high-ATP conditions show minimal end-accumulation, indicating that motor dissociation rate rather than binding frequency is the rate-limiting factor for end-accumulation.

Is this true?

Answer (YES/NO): NO